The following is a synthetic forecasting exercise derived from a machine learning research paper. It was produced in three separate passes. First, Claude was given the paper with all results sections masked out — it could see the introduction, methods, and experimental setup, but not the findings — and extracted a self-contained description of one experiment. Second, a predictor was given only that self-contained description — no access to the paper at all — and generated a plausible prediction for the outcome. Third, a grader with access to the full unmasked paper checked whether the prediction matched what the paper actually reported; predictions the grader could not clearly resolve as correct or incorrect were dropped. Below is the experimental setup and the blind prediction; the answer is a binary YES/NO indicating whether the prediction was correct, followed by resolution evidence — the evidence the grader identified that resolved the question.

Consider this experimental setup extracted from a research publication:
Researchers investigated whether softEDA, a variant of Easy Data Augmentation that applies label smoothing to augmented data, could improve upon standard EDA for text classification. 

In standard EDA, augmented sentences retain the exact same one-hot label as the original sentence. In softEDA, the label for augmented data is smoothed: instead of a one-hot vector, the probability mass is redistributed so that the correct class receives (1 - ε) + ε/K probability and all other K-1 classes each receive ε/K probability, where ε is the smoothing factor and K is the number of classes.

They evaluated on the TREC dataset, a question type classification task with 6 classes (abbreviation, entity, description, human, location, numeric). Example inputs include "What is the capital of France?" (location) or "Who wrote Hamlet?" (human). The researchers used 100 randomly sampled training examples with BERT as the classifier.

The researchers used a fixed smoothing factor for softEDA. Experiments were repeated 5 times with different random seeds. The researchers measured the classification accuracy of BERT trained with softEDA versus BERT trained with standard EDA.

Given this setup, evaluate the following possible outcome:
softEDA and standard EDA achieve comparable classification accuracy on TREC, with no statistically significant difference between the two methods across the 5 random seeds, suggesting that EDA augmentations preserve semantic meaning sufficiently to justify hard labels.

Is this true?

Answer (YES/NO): NO